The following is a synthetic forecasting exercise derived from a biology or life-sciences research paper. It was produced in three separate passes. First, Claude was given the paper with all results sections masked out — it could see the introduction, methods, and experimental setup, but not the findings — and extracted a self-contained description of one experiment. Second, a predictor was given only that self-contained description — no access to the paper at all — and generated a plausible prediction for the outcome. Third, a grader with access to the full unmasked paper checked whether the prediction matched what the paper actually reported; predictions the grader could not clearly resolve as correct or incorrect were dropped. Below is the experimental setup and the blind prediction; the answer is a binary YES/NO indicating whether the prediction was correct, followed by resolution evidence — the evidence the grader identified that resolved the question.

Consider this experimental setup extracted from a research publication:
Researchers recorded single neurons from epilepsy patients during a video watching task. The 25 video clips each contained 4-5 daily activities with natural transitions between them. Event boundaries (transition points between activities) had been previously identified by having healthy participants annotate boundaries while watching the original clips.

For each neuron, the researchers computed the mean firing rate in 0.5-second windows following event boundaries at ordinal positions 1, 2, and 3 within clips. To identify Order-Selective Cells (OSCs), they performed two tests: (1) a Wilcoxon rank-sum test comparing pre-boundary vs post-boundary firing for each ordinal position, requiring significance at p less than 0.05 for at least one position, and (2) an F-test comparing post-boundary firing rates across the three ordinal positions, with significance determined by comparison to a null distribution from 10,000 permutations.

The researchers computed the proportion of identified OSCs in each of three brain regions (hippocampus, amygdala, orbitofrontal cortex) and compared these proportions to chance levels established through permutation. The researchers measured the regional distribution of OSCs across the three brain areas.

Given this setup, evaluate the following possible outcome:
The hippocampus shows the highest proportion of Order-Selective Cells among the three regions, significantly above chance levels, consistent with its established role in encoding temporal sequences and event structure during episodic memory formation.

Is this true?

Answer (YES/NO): YES